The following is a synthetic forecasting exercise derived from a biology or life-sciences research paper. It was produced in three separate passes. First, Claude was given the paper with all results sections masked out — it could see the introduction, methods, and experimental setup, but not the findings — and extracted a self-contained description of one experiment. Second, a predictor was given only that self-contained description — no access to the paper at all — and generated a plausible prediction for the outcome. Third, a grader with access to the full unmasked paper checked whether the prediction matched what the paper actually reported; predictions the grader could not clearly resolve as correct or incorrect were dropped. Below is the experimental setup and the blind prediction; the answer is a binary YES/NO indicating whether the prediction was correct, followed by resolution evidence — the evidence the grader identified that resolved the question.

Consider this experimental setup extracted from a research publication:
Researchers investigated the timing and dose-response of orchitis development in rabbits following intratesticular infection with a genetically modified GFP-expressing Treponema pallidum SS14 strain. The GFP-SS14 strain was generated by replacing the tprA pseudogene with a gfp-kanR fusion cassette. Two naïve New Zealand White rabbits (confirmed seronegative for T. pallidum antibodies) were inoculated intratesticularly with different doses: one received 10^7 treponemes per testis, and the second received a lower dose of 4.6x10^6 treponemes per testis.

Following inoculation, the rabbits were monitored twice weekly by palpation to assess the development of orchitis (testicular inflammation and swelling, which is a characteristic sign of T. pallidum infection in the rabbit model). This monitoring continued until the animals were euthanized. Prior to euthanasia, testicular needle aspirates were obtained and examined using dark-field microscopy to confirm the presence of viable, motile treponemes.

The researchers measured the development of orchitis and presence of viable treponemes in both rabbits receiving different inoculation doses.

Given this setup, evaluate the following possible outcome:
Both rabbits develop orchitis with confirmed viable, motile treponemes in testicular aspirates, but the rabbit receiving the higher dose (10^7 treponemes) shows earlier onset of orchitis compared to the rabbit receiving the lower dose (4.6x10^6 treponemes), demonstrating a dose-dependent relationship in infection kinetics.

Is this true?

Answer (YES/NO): YES